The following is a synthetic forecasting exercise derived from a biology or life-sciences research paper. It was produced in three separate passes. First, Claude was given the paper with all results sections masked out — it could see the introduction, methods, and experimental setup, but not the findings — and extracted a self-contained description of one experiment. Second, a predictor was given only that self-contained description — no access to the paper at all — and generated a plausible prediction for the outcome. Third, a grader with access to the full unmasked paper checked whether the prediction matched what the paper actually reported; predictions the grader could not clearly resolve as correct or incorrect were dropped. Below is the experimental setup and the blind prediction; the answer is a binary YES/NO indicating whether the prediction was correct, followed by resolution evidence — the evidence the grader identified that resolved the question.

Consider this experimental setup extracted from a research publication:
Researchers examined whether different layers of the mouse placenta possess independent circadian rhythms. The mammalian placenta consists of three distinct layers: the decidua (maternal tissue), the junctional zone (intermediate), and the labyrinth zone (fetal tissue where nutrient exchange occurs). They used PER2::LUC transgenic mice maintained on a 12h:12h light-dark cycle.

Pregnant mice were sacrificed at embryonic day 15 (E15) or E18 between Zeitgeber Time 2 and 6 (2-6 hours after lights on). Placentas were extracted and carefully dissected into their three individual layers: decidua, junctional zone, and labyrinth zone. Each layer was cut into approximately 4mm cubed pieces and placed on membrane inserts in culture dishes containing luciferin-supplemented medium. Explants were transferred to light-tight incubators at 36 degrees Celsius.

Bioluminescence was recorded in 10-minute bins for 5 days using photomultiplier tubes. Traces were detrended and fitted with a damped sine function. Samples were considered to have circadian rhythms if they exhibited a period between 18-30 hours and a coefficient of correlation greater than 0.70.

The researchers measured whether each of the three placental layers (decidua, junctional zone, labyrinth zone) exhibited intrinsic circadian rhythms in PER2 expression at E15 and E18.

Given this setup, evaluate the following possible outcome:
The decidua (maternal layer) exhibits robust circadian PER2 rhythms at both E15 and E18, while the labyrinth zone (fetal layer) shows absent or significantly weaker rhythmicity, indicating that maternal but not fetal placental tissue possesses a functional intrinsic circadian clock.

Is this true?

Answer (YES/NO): NO